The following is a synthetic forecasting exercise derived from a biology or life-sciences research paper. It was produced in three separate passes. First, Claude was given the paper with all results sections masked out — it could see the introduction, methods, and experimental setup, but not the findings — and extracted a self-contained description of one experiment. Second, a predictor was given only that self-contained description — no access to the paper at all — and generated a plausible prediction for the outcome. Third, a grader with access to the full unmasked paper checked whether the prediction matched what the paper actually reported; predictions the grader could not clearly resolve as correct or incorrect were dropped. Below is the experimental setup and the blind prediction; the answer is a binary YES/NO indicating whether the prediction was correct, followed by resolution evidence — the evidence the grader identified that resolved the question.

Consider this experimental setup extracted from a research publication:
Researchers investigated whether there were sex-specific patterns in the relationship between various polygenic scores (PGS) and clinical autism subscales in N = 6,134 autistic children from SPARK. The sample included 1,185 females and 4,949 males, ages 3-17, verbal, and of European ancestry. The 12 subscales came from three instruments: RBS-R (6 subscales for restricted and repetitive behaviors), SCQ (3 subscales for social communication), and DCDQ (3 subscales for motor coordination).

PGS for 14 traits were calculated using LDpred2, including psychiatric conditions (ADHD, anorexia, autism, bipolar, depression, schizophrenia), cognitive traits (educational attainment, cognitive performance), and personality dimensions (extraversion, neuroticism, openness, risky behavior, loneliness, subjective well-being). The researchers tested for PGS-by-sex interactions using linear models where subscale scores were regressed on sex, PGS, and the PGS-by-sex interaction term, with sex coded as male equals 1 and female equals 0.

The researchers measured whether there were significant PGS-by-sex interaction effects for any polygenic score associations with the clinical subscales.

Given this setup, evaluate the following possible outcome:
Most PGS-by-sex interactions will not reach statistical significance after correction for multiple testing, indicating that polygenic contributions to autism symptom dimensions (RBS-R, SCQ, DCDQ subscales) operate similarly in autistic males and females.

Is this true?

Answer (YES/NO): NO